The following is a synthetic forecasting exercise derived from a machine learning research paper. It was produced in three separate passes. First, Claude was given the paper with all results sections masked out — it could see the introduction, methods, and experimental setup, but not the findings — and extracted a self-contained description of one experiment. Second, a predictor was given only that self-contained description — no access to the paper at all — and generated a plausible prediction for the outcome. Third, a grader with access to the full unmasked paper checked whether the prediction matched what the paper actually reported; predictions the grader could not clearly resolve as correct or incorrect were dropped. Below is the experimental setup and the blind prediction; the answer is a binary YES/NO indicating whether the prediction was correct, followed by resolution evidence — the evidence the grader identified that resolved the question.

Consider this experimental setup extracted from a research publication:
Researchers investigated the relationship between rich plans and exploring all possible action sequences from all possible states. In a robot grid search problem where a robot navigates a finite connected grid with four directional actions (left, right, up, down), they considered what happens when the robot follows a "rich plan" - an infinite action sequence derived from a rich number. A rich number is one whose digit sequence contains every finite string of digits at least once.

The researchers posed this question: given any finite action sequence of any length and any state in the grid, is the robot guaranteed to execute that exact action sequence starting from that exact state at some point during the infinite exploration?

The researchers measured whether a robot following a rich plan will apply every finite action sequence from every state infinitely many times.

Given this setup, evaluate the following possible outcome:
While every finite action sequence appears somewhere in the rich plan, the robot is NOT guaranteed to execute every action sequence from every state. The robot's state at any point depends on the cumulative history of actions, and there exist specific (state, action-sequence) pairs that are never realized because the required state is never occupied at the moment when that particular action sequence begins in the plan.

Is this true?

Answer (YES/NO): NO